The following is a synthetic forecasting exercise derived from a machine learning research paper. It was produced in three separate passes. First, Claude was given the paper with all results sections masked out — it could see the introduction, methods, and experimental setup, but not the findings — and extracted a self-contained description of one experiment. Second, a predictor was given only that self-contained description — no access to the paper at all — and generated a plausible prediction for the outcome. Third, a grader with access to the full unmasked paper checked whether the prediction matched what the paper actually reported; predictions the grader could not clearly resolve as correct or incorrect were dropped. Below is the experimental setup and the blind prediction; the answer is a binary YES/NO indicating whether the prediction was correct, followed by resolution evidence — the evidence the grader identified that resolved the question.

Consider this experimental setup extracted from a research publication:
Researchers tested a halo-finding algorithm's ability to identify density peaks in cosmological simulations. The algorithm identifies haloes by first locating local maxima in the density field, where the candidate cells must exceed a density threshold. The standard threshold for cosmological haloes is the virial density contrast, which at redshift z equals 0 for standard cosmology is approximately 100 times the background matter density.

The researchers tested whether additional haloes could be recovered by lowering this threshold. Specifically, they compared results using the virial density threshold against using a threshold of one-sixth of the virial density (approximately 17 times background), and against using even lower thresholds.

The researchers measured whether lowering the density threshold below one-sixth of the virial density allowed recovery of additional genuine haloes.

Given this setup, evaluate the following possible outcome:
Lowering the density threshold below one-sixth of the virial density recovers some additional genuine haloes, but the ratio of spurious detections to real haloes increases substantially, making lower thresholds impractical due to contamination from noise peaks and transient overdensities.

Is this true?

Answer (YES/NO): NO